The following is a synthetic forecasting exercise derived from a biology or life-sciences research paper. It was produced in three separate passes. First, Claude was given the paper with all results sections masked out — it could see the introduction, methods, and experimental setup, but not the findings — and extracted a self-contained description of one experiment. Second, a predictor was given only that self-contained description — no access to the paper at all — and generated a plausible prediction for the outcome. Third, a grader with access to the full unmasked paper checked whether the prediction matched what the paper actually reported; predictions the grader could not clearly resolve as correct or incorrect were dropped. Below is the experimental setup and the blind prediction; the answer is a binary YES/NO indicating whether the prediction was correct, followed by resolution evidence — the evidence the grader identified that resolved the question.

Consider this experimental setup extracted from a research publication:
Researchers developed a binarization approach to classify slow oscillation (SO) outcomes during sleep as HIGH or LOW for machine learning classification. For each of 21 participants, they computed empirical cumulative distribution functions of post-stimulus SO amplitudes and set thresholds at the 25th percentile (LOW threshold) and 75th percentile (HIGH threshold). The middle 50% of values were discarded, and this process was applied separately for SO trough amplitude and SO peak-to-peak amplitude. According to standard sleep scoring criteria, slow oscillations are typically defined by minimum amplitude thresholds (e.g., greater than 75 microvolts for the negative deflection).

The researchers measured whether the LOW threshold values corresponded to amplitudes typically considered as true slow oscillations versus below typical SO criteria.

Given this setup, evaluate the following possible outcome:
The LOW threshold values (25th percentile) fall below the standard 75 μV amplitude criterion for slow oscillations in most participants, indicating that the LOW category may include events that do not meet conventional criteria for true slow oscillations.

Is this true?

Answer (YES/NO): YES